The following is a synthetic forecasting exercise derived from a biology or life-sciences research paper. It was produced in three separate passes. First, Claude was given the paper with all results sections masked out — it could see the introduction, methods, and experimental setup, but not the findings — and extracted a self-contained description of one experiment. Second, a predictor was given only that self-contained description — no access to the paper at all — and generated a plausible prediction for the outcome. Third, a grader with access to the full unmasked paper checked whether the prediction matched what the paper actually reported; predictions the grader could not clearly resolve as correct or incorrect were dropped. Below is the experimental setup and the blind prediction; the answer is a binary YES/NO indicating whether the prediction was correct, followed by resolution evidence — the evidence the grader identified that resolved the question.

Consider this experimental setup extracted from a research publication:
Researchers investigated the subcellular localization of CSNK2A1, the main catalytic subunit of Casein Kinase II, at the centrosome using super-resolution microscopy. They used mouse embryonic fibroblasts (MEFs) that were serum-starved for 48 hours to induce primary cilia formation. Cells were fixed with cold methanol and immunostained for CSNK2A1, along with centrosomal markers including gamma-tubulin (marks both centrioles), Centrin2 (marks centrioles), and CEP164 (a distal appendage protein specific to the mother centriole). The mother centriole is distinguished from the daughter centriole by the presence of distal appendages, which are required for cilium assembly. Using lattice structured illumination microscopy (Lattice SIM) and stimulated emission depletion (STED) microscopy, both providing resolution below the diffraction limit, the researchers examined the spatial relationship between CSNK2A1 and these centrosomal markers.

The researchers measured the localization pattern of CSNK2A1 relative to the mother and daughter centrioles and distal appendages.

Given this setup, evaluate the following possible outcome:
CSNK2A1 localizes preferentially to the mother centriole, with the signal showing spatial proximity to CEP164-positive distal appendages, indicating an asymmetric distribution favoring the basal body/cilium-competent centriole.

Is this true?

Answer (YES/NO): YES